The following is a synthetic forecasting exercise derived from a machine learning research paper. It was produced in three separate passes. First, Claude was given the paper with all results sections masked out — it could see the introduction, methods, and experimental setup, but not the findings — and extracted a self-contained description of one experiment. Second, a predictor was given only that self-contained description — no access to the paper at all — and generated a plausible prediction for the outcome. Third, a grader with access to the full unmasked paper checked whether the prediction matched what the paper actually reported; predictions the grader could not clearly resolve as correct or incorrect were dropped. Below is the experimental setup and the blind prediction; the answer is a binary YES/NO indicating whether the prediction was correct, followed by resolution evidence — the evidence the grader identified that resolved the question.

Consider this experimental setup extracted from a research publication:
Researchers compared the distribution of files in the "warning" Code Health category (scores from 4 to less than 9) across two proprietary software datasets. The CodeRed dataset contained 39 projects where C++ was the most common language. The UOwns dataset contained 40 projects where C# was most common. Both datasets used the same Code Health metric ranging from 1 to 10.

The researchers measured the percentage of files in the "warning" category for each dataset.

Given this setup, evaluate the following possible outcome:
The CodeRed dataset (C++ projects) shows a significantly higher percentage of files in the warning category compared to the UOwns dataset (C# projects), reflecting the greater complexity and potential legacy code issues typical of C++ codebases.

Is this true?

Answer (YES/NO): NO